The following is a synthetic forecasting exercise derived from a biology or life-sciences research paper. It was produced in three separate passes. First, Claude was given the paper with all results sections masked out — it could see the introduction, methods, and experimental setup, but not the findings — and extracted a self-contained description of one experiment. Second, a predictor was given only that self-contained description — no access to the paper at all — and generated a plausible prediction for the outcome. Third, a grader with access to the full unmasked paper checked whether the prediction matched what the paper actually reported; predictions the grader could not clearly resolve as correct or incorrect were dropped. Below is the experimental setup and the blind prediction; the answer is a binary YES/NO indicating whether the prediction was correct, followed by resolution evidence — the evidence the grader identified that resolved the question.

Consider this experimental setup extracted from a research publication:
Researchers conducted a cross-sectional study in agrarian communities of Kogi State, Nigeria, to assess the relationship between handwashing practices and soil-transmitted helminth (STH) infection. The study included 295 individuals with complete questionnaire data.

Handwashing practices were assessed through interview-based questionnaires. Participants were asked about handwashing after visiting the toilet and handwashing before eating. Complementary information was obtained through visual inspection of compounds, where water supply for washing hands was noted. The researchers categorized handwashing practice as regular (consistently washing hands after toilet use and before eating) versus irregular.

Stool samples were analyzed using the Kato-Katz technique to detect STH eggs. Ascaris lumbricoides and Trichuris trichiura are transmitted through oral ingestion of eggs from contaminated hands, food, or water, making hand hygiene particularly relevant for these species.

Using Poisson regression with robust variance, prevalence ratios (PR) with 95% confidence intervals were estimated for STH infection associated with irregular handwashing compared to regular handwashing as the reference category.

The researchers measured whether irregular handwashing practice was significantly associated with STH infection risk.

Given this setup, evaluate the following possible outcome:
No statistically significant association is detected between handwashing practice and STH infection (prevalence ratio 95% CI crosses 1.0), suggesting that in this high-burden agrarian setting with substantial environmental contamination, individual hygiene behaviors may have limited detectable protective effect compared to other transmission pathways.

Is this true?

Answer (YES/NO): NO